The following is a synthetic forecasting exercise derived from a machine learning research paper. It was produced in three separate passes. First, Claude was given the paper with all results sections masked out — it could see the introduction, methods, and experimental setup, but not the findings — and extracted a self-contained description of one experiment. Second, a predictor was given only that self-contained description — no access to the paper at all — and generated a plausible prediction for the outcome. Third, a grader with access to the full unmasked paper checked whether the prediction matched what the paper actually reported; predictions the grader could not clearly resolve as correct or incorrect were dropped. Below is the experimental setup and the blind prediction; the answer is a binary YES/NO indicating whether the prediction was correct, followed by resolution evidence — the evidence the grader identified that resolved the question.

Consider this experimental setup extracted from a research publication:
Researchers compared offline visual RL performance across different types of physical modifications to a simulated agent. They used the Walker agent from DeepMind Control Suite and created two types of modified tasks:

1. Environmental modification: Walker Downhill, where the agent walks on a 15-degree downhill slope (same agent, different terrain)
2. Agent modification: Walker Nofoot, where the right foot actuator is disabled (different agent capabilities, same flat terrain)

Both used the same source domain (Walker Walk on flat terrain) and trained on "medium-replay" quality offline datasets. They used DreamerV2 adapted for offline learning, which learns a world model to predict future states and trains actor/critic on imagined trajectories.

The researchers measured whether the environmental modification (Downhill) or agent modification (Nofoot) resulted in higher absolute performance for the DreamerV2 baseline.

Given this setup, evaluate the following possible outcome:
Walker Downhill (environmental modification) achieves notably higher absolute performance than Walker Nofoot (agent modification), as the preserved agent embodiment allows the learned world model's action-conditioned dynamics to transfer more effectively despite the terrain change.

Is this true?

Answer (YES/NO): YES